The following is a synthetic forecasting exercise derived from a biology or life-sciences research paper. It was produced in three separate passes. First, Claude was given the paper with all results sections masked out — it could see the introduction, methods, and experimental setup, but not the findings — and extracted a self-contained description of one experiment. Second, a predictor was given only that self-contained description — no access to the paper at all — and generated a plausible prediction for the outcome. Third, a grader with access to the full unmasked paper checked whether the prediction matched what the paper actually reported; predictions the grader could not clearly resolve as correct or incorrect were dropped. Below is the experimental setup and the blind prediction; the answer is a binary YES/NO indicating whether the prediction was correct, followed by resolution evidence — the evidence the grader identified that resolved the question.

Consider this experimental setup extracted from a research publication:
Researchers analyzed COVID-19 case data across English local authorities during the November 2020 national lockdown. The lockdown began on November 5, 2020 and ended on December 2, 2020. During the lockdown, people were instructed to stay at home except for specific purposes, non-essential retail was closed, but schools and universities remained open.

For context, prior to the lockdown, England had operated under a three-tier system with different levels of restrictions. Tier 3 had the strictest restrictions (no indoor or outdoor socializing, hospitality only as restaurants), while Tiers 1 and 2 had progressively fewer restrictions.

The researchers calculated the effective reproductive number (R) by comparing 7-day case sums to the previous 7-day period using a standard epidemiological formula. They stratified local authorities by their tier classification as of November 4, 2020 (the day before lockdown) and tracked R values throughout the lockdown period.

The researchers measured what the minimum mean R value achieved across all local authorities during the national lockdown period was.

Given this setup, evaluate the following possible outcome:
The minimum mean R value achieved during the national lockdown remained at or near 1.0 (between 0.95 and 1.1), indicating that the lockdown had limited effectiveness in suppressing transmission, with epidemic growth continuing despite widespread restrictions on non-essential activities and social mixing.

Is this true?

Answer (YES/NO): NO